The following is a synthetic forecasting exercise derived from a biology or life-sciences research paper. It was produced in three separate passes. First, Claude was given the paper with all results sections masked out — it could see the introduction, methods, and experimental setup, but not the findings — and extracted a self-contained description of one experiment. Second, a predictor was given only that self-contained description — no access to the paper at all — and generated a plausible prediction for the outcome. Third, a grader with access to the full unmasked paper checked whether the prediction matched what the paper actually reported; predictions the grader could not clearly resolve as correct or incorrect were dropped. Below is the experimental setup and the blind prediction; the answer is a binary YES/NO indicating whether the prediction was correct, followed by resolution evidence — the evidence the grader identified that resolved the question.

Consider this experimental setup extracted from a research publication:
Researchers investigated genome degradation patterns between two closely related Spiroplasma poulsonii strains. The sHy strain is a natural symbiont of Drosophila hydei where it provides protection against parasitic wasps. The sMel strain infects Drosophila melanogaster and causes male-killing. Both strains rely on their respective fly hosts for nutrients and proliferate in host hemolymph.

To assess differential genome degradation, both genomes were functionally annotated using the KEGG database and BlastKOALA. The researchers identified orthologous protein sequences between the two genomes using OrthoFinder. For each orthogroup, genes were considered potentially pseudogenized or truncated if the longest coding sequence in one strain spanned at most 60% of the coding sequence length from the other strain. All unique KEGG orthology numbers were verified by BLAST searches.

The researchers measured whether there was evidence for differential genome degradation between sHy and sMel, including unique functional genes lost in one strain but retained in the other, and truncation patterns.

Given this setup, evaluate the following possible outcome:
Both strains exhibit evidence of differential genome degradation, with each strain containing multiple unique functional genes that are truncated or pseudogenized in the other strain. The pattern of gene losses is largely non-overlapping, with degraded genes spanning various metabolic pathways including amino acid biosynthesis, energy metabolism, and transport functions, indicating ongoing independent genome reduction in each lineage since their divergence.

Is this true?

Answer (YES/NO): YES